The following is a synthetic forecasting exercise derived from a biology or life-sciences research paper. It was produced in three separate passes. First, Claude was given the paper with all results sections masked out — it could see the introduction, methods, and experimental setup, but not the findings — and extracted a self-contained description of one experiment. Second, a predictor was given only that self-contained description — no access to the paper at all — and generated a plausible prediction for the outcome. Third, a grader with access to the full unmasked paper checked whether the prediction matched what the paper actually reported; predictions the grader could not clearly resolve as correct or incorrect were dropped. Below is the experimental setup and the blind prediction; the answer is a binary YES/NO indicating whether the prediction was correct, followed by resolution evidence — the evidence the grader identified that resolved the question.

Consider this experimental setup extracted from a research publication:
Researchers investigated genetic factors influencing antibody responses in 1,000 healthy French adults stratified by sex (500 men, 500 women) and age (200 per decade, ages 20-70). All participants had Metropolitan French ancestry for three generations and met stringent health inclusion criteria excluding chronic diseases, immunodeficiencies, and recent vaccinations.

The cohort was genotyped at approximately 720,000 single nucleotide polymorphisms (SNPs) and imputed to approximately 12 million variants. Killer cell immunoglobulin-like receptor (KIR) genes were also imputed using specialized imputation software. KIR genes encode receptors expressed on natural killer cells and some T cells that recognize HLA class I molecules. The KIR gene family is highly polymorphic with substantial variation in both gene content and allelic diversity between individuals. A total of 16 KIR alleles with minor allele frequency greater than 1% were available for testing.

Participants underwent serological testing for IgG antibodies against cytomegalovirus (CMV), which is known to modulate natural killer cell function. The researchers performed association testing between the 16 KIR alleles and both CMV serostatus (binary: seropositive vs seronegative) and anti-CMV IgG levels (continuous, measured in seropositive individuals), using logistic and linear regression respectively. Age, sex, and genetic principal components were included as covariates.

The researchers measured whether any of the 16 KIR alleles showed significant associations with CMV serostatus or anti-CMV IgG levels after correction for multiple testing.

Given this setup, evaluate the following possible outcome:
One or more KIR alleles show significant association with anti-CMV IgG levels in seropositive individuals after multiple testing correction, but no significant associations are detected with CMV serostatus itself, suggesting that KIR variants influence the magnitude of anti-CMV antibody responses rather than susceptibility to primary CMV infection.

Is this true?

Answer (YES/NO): NO